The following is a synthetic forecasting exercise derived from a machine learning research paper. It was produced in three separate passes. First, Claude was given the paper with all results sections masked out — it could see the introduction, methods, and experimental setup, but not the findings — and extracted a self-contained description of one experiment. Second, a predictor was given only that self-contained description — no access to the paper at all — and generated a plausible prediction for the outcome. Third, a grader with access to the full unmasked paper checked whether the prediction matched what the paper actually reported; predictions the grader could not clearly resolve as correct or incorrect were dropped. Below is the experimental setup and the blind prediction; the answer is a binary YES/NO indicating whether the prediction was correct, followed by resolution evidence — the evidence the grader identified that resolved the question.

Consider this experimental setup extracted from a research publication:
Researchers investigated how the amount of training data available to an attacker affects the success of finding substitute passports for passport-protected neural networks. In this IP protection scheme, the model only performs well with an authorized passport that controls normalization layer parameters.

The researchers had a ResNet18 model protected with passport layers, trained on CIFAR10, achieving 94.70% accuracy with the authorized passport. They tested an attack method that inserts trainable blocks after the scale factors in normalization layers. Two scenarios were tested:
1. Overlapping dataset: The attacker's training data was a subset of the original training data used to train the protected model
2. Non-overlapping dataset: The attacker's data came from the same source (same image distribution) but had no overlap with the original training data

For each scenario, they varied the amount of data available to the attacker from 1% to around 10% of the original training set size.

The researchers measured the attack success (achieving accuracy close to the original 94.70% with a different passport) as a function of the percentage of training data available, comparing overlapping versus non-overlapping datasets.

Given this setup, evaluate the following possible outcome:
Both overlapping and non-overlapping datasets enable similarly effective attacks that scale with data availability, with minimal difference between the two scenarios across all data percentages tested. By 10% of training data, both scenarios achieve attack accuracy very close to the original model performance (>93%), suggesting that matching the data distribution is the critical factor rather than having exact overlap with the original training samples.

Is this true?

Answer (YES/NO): NO